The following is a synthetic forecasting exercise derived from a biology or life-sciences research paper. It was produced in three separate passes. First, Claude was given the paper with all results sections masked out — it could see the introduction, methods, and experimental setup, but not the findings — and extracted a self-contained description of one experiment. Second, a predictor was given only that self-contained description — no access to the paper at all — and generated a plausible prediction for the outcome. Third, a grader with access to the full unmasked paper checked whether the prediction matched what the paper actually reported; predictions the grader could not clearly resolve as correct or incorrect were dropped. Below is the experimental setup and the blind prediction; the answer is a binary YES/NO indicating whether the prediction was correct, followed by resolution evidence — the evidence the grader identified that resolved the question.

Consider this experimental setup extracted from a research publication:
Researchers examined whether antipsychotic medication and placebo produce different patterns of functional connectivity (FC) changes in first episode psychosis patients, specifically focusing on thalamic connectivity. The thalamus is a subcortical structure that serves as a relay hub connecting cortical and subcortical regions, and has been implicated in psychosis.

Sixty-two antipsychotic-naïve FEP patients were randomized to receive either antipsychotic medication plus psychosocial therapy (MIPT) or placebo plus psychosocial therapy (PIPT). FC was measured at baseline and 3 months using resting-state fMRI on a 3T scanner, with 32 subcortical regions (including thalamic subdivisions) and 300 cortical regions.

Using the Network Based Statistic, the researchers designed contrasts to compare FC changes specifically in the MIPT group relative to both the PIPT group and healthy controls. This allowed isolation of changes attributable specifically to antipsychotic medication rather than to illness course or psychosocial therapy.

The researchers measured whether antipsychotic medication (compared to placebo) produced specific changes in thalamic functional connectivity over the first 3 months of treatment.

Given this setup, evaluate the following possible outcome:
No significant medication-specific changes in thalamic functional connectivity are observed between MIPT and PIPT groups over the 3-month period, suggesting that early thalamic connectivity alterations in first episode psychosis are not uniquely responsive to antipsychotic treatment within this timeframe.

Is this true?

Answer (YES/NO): NO